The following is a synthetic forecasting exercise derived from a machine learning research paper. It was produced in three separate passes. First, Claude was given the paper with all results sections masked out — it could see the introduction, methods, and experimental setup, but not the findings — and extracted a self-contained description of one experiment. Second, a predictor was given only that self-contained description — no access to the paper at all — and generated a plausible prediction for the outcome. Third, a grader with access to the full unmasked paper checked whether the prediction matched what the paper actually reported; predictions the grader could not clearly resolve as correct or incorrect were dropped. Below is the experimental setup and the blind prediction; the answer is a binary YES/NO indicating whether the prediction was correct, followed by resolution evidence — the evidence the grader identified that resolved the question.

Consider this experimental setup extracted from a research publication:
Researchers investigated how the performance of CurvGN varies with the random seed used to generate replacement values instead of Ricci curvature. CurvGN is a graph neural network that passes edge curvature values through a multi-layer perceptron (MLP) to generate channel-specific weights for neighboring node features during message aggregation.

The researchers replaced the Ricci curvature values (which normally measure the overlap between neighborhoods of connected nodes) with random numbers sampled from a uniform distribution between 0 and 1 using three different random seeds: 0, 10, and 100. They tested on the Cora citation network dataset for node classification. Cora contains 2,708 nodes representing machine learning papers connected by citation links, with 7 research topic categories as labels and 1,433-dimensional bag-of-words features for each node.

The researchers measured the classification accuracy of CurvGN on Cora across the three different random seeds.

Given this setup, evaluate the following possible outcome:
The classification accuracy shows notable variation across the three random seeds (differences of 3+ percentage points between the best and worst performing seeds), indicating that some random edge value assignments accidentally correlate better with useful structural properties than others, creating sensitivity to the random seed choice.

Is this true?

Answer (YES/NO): NO